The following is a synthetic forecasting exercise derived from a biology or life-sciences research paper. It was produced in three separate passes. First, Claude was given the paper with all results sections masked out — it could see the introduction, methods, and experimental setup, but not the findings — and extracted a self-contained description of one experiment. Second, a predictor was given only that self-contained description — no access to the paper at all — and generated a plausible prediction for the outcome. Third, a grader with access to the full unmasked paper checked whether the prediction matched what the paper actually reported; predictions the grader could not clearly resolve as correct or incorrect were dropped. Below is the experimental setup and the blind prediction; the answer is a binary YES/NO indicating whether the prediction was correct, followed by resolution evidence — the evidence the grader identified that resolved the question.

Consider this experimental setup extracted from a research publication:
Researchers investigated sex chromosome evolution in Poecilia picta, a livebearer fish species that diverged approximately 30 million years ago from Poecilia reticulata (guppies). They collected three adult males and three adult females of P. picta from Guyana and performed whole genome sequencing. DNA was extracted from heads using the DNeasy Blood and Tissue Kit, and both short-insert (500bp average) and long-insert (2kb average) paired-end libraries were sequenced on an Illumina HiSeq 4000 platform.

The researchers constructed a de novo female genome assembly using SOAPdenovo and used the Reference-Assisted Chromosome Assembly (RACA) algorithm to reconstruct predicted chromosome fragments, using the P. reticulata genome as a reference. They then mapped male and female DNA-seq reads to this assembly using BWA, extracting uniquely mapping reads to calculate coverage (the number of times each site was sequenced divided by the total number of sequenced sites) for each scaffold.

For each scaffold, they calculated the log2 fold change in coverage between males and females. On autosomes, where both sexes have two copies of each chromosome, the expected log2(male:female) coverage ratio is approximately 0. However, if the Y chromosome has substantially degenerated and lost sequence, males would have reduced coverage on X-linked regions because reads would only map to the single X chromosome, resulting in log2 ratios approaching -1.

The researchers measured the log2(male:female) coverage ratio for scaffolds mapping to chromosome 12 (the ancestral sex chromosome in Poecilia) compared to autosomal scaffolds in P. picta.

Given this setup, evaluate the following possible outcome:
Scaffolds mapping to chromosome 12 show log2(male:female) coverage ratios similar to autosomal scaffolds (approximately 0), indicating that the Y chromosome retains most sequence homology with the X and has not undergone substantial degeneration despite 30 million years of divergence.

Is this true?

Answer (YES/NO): NO